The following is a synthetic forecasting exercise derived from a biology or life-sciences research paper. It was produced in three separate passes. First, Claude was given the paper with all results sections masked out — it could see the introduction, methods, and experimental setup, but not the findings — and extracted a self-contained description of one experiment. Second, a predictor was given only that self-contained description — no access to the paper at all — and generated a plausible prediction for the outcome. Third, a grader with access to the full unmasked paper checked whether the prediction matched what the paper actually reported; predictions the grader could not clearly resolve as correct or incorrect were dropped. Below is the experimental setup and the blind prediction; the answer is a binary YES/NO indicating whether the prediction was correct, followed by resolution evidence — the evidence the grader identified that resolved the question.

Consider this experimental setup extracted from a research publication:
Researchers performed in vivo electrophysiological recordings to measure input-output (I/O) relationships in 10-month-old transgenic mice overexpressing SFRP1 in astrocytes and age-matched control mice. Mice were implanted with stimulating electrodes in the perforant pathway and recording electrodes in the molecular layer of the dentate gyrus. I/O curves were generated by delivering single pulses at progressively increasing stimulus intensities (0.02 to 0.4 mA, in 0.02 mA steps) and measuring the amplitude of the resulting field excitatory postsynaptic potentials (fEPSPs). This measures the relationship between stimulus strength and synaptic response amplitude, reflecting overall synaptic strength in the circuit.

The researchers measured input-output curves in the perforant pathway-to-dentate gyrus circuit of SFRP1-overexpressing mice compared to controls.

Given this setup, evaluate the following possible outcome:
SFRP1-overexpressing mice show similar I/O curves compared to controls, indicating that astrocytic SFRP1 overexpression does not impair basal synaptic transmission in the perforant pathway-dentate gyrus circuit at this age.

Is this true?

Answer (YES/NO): NO